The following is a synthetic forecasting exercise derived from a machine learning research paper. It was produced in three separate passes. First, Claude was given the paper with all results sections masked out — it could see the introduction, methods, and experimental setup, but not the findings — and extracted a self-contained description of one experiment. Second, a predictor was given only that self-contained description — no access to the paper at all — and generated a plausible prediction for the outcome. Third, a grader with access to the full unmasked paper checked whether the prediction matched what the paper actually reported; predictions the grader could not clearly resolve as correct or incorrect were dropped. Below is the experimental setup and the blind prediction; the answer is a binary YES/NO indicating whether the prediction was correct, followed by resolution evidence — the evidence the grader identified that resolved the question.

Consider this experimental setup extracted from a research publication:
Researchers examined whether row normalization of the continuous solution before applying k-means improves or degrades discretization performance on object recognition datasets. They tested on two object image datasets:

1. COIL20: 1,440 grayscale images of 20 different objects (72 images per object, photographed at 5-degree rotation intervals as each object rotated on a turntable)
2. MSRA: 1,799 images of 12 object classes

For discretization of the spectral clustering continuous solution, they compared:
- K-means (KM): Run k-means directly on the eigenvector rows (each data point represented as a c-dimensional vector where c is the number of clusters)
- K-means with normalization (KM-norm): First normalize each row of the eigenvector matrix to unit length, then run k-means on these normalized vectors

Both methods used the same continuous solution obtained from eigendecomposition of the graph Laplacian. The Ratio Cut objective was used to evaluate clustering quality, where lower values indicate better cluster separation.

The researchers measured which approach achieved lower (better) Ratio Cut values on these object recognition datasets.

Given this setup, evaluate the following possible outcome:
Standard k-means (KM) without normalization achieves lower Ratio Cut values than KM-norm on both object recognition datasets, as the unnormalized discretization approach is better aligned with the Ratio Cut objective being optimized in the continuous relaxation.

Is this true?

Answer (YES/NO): YES